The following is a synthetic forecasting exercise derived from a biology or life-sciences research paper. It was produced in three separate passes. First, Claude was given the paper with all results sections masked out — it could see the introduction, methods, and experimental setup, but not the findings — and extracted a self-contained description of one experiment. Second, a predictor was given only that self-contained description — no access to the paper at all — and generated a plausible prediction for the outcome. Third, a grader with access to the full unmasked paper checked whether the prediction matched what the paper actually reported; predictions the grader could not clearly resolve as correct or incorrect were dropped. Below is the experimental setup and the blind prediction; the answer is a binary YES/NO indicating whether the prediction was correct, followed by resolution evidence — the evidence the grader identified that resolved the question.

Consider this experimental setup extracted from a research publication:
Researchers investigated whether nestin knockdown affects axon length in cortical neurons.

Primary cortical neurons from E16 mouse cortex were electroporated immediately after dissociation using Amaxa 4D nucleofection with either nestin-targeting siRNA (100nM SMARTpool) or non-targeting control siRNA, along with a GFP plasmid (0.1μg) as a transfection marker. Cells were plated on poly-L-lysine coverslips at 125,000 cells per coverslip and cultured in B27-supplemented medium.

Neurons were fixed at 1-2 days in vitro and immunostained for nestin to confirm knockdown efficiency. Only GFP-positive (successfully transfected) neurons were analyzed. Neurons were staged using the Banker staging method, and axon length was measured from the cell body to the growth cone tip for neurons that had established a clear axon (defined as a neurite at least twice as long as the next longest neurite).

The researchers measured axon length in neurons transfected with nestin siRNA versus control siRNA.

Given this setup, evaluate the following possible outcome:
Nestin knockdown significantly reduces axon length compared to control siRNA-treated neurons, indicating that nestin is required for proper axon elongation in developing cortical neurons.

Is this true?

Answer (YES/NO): NO